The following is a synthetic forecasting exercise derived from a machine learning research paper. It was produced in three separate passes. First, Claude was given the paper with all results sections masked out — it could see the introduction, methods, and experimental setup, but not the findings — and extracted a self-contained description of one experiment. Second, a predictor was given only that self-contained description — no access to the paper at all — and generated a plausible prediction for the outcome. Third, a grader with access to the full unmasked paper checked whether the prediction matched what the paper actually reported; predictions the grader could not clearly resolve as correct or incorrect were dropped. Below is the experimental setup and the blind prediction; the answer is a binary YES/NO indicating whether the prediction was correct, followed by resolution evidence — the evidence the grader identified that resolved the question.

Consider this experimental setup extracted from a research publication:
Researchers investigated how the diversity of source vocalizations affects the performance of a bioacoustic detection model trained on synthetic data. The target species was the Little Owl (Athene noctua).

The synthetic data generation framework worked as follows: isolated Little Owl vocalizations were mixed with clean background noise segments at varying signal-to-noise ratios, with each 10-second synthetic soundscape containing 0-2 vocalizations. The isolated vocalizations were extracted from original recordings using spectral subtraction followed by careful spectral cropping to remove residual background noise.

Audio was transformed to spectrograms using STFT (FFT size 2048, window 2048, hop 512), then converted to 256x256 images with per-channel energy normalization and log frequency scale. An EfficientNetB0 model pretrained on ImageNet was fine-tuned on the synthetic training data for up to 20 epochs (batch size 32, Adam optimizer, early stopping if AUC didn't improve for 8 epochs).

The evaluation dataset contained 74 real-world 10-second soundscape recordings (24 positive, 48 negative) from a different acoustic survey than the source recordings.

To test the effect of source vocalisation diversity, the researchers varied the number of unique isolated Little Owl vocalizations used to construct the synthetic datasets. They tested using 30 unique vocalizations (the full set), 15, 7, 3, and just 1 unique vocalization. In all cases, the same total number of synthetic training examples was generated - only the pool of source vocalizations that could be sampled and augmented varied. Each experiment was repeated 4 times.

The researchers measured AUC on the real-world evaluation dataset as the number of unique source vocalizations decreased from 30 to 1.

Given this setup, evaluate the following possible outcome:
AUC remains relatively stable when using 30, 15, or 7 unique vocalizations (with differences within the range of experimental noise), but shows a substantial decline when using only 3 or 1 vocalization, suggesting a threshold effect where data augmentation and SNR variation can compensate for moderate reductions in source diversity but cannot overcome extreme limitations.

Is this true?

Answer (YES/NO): NO